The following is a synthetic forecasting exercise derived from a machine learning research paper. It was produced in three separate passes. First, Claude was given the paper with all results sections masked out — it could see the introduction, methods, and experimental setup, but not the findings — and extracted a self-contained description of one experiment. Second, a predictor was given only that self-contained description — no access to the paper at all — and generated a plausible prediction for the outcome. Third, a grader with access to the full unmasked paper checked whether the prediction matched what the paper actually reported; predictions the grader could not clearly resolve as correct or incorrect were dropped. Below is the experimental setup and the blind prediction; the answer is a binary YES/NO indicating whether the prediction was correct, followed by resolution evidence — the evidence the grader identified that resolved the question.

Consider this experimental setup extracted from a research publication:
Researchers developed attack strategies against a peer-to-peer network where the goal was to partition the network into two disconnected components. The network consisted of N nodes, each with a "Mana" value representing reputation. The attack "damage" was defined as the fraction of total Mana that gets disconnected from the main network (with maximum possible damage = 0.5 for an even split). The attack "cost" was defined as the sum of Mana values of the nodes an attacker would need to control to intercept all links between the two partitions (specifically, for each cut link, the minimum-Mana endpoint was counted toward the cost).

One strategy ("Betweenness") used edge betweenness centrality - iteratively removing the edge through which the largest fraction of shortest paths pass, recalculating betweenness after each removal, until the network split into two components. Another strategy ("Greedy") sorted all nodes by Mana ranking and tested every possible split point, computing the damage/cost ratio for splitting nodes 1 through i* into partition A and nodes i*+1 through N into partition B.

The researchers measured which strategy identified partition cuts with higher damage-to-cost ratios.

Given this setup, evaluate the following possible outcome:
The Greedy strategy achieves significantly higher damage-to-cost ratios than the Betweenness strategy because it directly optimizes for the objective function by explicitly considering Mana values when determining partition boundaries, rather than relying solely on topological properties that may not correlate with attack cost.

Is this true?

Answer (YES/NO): NO